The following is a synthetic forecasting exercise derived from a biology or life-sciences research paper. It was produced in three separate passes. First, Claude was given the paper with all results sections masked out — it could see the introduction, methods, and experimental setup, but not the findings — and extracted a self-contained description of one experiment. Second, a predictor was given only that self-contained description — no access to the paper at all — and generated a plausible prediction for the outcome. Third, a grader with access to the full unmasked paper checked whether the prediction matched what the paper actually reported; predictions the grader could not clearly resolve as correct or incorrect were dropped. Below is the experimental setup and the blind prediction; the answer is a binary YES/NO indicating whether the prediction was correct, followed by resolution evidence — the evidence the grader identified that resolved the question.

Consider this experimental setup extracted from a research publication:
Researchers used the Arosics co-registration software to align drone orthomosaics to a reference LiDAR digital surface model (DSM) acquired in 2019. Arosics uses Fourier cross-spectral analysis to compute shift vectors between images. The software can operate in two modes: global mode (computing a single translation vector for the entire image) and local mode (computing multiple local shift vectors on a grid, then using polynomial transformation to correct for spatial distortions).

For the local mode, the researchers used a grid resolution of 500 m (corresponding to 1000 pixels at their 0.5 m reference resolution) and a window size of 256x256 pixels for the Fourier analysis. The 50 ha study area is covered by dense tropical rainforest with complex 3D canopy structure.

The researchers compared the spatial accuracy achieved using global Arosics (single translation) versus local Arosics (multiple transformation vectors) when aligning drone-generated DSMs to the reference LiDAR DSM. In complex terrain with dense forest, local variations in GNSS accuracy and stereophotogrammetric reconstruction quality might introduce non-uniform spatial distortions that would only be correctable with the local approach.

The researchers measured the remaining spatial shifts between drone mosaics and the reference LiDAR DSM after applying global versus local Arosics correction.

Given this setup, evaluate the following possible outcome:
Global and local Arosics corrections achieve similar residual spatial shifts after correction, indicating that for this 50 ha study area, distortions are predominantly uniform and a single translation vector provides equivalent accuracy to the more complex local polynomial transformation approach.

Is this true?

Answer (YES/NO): NO